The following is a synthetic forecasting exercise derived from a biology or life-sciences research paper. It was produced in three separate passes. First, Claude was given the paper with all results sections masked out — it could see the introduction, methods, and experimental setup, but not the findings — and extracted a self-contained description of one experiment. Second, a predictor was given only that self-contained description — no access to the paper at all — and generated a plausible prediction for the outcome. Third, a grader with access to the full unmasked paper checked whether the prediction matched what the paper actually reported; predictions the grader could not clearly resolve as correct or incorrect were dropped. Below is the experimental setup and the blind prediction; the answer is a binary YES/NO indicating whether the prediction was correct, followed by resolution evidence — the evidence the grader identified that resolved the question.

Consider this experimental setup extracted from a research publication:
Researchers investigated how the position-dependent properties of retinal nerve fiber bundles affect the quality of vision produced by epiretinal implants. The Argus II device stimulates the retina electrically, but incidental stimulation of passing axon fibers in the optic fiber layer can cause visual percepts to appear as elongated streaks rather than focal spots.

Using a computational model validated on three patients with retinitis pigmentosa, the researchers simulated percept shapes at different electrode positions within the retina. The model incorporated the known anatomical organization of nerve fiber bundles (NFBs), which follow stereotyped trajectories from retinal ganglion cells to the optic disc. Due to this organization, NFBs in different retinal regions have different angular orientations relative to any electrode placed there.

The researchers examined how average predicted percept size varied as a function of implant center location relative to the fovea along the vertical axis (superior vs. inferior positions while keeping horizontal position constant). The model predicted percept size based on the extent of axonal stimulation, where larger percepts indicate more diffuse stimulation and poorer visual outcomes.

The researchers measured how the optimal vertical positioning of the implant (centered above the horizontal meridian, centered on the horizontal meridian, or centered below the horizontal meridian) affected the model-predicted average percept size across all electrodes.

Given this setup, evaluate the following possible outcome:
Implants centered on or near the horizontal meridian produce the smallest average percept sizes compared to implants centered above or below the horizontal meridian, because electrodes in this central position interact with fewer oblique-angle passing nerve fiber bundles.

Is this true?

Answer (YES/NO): YES